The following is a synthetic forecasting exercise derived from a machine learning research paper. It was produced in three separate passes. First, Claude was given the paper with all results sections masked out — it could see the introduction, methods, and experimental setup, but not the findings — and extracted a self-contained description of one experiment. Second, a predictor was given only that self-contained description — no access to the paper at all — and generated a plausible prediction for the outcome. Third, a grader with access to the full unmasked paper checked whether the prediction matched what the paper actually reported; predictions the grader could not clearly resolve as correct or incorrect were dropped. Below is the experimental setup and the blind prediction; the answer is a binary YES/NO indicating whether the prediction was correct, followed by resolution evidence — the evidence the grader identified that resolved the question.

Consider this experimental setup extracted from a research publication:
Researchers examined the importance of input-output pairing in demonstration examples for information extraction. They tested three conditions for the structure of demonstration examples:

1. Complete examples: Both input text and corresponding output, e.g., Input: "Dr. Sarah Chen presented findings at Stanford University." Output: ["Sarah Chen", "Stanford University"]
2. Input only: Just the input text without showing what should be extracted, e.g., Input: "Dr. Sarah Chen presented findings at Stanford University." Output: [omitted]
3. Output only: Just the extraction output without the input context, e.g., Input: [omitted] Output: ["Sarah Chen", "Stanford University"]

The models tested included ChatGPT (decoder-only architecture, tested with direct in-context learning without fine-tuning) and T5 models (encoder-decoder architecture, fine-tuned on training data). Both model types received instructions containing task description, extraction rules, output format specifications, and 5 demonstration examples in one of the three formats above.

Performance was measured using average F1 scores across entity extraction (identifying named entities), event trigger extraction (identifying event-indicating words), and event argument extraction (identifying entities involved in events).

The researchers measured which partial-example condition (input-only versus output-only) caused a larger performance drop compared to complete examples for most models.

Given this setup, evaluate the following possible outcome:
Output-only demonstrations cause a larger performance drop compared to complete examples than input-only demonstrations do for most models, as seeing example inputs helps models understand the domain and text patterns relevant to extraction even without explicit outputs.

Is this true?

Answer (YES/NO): NO